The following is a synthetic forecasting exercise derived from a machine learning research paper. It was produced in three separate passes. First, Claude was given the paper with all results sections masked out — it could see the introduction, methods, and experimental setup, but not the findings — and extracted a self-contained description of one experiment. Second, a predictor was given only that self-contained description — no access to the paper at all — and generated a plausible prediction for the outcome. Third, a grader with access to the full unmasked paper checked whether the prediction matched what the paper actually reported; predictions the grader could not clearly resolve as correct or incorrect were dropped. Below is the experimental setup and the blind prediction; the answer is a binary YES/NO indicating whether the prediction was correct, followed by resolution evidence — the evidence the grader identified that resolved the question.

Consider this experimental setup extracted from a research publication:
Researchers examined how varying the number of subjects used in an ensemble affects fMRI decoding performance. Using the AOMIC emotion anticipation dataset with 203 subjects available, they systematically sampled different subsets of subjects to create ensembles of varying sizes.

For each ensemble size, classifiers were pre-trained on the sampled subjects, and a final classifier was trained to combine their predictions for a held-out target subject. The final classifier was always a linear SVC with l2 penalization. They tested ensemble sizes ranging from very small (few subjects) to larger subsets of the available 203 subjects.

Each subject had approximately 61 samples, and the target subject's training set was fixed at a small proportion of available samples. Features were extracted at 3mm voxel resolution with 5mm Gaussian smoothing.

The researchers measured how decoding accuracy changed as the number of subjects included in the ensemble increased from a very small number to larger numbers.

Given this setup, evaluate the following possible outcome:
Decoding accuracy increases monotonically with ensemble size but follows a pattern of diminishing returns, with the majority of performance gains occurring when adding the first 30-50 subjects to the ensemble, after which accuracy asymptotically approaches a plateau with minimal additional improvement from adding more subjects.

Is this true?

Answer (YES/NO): NO